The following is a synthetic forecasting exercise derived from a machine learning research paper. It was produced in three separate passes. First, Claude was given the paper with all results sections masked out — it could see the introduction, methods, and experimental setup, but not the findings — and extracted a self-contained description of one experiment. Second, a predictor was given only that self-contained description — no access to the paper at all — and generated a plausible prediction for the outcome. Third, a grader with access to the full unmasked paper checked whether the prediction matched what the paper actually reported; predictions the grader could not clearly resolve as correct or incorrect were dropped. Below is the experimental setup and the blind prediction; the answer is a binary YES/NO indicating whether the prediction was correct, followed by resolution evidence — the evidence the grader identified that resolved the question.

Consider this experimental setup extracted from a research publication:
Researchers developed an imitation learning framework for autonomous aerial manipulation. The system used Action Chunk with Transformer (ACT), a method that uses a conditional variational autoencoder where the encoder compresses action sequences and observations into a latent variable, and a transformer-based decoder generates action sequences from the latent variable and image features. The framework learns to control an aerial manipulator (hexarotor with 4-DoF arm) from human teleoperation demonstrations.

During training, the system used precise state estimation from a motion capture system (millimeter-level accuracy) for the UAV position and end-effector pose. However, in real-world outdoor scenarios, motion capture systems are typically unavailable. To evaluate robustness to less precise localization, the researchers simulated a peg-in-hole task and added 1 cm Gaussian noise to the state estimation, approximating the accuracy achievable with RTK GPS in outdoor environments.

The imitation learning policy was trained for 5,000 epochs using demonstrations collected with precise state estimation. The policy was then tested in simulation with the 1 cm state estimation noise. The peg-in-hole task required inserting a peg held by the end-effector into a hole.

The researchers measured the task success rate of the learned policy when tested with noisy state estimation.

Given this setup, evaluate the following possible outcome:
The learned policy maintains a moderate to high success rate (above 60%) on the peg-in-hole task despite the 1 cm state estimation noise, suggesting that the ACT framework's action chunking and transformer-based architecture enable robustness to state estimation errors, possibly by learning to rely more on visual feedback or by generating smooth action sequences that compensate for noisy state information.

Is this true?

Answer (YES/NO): NO